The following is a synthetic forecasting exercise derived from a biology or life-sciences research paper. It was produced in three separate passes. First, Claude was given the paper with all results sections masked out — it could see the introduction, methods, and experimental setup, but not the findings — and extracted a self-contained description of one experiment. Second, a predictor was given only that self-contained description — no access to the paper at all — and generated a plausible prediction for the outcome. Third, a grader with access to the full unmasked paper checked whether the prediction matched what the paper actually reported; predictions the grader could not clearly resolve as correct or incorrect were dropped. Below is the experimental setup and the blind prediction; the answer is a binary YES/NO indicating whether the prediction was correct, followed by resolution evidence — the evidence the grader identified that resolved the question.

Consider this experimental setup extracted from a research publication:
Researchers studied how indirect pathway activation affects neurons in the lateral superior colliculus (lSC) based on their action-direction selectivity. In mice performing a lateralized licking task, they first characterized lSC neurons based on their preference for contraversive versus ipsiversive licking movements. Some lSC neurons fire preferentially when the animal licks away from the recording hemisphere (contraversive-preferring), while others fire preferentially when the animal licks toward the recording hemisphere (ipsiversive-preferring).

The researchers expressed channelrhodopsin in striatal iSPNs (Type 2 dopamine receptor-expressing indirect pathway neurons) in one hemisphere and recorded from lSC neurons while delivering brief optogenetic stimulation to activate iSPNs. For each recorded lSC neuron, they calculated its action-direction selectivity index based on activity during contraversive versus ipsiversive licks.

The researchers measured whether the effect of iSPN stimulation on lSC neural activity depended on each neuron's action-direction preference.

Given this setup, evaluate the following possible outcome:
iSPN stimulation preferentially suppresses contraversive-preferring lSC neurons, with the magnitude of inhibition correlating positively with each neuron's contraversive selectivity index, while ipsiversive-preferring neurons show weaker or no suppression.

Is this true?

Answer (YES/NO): NO